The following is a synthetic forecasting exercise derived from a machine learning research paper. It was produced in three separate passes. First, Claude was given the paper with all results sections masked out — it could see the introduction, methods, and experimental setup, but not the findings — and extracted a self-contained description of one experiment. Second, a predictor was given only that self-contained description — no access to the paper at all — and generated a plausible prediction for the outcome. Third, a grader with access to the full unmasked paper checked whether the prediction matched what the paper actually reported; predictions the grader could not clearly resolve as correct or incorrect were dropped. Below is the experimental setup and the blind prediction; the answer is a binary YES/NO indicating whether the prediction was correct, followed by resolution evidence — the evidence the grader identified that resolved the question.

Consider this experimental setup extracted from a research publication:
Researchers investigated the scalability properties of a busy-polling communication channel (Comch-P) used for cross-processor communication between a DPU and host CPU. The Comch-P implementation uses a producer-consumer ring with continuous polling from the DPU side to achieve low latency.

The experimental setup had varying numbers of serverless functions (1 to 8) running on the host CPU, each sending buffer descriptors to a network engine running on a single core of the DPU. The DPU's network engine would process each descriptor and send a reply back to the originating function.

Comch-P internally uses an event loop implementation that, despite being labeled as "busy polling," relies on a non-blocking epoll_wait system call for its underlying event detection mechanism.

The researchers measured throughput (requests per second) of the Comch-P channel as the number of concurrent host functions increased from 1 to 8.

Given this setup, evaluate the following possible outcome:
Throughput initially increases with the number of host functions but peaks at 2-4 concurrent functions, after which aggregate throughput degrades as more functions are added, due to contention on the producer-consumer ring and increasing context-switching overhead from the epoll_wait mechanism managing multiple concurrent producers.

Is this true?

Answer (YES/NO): NO